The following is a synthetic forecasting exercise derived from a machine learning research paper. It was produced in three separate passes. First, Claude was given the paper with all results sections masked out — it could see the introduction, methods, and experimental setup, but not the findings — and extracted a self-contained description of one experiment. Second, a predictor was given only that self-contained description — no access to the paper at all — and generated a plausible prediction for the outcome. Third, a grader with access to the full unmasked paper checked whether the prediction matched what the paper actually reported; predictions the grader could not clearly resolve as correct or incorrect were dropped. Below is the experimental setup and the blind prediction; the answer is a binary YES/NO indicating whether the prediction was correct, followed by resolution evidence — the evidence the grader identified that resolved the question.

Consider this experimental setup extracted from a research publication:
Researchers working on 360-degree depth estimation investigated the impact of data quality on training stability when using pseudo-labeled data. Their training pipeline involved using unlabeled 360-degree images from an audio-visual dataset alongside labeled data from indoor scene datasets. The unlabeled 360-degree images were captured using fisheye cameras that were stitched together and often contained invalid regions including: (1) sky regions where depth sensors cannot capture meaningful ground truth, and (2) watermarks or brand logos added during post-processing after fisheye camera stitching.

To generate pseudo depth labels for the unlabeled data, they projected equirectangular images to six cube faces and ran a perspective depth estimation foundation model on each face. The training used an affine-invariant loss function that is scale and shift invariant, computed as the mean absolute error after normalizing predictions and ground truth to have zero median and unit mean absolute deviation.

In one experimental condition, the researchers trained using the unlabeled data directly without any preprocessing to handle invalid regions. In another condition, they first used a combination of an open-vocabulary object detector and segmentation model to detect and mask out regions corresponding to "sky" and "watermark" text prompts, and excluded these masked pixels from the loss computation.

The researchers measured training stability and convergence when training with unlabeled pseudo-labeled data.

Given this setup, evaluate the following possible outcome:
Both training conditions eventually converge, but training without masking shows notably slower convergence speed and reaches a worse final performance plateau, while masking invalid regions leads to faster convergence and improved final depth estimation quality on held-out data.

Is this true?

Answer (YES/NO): NO